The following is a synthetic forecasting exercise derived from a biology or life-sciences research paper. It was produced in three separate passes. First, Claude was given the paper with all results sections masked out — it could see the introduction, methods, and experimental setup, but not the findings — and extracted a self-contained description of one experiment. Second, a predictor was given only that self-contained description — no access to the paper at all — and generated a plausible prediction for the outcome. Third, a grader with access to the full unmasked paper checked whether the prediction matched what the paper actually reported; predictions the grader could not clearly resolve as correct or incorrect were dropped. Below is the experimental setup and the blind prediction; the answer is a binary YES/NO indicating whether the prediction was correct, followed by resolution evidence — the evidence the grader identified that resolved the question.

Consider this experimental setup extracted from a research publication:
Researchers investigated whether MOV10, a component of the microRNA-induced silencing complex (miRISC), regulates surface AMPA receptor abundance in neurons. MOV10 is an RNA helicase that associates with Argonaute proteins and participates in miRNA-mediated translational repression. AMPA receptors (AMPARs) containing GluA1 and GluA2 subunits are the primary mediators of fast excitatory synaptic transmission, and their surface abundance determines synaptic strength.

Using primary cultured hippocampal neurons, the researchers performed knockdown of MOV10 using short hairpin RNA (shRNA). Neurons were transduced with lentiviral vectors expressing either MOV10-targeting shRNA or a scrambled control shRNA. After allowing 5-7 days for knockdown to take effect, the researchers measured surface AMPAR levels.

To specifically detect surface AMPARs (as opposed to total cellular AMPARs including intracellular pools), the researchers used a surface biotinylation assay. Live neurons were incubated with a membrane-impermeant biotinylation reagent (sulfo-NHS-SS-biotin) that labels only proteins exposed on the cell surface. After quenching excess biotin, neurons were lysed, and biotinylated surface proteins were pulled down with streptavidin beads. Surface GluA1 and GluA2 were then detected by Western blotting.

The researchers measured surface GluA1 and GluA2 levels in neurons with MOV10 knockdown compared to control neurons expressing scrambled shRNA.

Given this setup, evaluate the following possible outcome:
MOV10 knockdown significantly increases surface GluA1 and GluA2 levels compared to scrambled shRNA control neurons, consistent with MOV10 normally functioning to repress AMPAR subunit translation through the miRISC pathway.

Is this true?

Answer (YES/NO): NO